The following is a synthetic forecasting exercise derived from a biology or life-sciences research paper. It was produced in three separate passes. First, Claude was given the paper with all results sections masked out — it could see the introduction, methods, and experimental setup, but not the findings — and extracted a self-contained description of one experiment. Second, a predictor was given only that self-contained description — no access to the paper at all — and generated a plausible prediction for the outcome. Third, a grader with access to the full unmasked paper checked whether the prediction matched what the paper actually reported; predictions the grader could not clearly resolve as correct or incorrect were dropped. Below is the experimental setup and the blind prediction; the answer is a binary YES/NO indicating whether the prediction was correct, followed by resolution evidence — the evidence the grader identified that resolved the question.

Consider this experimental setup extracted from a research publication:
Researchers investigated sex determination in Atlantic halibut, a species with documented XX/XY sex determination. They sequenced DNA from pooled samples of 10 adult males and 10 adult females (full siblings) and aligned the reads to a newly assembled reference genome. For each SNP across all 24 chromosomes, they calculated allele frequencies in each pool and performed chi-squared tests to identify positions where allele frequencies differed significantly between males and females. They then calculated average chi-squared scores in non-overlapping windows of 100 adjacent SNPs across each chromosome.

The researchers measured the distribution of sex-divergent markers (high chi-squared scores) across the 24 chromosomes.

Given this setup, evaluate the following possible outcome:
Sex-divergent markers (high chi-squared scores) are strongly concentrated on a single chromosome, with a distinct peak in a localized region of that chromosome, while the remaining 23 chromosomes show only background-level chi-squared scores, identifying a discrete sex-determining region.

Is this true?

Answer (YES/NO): NO